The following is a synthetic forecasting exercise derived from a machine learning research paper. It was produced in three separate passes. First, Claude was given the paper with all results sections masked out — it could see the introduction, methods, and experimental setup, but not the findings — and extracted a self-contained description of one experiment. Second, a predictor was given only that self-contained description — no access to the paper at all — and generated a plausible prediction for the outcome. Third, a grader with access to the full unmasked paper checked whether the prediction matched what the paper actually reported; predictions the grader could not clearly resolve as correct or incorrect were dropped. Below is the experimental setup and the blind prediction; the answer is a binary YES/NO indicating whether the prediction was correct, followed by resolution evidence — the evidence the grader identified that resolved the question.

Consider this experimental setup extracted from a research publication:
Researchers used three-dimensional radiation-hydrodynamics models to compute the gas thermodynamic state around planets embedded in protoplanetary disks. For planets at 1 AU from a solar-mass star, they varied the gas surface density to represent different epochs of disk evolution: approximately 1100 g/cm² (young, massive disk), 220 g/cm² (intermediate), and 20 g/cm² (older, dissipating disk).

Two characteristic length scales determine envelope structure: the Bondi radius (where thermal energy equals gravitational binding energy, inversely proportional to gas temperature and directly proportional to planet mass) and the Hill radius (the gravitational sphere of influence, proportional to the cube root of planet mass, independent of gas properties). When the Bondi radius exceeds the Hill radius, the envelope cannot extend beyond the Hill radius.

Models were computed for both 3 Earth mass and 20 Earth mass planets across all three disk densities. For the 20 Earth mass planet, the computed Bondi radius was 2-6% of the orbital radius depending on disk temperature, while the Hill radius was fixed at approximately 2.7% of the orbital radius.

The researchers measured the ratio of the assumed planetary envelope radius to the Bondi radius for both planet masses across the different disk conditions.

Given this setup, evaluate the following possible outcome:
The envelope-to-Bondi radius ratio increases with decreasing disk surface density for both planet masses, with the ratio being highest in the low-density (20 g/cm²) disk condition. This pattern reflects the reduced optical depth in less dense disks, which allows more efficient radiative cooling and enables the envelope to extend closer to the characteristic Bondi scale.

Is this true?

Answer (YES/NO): NO